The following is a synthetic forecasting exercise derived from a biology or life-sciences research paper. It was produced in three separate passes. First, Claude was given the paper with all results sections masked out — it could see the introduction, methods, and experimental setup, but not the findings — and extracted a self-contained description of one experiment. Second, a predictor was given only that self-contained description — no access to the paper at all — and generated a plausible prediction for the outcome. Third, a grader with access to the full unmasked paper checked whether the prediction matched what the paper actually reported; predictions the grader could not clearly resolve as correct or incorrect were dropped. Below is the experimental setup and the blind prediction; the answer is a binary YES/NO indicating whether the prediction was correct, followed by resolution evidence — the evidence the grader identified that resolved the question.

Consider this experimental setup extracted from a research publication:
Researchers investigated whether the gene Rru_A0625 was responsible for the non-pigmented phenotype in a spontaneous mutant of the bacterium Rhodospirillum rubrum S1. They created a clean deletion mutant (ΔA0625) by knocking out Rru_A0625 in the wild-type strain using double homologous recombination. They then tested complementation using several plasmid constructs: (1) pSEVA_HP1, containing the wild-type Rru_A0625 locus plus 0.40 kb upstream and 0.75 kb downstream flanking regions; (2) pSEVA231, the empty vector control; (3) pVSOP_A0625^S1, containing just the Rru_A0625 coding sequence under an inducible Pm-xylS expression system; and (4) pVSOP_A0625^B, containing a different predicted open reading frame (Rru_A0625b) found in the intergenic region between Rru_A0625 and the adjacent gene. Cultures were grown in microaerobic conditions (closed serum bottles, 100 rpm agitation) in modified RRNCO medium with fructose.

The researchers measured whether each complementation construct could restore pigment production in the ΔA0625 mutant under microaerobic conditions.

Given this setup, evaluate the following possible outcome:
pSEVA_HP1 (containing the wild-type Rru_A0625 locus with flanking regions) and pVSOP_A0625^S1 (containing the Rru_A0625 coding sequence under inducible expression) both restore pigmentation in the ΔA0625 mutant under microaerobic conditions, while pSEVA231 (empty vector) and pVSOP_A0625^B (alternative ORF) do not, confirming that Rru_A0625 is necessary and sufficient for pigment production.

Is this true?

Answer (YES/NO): YES